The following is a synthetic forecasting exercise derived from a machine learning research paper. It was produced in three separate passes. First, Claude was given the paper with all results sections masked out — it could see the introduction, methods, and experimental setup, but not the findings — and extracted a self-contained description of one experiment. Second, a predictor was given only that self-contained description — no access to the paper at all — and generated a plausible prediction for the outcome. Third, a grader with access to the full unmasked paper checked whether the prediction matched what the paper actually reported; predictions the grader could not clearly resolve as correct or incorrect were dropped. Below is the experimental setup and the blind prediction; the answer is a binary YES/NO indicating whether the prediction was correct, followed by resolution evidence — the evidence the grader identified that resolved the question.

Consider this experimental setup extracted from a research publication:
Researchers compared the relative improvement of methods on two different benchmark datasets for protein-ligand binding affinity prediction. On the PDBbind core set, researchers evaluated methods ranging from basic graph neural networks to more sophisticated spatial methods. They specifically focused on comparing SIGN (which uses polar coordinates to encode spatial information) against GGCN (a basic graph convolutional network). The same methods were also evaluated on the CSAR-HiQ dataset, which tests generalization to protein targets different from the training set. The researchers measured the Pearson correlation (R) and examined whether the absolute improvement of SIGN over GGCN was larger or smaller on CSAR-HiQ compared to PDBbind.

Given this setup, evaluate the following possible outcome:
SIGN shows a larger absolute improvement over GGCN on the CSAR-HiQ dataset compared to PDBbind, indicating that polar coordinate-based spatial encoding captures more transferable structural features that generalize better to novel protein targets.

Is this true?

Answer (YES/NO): YES